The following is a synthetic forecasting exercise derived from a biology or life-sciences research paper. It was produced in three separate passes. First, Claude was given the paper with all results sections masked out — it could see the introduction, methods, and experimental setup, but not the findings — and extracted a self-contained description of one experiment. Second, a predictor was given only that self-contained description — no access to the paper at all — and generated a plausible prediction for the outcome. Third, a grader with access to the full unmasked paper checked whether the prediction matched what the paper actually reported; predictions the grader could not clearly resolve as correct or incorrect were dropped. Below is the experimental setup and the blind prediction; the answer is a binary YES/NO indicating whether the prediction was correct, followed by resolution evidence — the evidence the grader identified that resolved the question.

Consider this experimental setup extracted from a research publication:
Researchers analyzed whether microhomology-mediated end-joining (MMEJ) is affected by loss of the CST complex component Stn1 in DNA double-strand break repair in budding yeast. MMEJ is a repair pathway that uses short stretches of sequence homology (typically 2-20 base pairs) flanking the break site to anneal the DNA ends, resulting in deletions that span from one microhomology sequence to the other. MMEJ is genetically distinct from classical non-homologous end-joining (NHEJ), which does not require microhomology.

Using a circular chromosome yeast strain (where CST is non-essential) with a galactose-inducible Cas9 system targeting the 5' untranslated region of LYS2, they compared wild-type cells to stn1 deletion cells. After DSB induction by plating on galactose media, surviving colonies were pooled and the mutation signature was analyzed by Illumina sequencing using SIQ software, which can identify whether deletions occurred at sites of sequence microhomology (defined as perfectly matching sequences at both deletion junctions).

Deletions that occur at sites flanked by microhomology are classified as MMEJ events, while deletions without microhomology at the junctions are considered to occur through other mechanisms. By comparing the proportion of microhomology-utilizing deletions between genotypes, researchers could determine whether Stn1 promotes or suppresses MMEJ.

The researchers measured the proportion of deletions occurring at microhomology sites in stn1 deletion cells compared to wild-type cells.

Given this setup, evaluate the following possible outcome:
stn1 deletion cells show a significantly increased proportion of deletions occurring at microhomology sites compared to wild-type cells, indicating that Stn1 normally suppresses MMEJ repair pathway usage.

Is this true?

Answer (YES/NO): NO